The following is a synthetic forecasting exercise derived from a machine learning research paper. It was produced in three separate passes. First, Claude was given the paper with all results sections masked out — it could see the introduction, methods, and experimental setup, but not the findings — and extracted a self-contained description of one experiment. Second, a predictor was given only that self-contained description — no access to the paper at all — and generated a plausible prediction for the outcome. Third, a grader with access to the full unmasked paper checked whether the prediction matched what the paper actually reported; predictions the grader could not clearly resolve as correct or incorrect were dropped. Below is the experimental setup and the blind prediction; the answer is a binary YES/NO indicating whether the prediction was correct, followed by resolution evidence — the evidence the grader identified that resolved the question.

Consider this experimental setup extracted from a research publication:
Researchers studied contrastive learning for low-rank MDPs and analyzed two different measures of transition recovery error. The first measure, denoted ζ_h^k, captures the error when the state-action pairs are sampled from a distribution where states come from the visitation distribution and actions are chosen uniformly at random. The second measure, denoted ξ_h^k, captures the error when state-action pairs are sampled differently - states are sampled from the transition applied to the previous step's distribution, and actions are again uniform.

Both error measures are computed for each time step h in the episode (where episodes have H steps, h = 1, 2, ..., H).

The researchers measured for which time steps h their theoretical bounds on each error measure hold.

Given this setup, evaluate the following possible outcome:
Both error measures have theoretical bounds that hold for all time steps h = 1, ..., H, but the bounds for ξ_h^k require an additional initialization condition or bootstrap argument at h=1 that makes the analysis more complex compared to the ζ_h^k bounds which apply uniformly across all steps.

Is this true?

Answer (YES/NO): NO